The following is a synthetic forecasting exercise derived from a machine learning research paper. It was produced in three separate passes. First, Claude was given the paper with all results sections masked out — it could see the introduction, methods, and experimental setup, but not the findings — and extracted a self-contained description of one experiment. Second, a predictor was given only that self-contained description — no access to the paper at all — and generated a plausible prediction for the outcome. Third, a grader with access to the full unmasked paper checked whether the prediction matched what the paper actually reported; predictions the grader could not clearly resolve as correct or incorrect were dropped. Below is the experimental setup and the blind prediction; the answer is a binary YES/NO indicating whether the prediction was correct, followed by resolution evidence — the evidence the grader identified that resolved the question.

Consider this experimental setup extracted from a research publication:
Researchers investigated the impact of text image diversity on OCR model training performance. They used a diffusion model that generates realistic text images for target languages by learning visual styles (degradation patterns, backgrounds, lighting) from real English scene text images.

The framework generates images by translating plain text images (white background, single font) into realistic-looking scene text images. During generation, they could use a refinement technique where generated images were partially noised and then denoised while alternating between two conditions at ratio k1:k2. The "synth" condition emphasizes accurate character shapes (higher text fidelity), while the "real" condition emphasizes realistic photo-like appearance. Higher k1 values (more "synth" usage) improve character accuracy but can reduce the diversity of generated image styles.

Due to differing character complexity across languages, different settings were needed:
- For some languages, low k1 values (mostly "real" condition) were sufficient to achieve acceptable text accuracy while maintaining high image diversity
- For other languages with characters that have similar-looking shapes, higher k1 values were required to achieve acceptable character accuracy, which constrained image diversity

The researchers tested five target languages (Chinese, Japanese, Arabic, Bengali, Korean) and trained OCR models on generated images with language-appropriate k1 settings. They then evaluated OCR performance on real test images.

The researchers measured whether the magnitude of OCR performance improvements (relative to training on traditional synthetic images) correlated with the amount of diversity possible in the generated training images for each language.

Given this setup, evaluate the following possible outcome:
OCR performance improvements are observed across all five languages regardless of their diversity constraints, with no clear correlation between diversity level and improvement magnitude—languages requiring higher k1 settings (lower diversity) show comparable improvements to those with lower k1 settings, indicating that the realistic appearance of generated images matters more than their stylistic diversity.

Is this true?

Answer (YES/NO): NO